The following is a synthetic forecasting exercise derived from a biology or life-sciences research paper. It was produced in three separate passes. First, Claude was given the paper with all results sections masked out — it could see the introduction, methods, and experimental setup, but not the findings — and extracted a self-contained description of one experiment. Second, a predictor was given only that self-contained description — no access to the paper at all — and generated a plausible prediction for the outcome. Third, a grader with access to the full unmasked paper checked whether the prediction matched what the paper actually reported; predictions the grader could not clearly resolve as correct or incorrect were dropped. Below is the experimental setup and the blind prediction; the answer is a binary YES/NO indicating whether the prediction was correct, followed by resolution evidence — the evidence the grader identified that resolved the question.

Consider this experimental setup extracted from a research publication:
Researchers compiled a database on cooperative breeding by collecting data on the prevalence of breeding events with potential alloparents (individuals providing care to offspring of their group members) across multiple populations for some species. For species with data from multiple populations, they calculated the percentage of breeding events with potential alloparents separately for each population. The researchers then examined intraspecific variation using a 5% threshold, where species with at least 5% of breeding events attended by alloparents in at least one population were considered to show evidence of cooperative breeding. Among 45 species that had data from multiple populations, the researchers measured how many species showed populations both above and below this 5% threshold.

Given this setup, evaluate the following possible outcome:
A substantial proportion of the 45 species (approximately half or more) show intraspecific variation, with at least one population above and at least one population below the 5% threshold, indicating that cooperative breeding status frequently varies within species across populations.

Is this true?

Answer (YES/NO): NO